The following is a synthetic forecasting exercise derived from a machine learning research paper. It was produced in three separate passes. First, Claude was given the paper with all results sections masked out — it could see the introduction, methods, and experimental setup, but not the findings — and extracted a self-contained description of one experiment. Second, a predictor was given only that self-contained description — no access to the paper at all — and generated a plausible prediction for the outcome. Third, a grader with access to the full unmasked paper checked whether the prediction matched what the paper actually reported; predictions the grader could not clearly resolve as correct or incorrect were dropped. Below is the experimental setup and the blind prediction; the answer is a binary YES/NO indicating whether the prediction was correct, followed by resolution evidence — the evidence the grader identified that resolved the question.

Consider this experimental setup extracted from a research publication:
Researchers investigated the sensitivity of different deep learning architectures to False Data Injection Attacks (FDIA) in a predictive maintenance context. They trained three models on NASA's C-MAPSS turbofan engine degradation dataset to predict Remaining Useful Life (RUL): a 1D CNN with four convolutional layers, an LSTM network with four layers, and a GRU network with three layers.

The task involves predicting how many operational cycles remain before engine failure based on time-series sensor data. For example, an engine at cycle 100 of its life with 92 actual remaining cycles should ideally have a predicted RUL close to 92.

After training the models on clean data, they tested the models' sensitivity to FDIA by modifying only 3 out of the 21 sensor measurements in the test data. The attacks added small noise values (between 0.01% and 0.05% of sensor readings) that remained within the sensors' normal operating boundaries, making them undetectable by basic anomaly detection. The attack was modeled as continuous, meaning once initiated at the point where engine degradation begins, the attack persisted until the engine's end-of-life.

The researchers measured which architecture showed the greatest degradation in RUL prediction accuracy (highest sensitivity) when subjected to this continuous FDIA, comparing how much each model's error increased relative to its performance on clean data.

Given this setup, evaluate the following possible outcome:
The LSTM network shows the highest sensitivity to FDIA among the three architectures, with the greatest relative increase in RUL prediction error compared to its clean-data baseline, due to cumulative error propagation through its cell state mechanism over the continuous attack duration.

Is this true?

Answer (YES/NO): NO